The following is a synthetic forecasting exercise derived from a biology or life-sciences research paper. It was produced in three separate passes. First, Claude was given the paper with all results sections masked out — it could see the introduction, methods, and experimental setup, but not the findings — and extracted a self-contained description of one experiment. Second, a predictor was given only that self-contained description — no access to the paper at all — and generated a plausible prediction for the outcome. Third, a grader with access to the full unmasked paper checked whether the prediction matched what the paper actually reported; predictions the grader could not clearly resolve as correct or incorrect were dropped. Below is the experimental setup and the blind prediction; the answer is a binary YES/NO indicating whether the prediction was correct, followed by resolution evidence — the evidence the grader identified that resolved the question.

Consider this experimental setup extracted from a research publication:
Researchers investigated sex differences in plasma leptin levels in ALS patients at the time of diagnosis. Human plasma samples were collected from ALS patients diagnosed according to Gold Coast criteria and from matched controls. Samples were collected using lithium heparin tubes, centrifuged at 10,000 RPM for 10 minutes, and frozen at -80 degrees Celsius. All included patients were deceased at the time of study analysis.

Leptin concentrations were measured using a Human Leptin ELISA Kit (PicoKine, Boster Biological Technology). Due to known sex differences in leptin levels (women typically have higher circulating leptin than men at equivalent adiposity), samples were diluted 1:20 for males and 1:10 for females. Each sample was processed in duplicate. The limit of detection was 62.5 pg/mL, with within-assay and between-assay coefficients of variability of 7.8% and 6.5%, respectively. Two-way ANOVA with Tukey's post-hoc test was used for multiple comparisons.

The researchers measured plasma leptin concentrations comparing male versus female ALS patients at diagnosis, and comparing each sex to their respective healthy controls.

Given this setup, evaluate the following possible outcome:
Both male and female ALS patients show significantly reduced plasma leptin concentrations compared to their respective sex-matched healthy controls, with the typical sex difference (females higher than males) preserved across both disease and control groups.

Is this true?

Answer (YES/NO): NO